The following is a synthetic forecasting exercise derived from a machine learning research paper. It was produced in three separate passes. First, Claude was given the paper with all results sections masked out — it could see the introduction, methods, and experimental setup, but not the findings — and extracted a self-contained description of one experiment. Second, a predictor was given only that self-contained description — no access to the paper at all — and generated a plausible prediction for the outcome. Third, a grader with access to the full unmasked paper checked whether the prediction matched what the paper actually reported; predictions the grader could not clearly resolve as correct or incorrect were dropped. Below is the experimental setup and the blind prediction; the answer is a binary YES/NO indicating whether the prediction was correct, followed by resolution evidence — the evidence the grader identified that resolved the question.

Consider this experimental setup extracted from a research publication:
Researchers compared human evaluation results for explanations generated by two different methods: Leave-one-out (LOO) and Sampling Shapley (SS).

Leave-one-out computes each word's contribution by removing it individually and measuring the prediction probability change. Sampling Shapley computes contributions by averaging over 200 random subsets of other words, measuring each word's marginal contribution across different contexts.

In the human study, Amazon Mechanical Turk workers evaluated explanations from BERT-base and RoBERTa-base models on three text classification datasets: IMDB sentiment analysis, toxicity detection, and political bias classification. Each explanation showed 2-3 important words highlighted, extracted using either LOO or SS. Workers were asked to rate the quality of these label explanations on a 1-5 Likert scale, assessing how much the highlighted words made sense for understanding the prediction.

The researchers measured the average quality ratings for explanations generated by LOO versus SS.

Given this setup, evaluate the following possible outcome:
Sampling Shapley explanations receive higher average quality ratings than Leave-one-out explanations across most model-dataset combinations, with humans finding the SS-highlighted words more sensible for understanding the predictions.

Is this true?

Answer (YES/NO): YES